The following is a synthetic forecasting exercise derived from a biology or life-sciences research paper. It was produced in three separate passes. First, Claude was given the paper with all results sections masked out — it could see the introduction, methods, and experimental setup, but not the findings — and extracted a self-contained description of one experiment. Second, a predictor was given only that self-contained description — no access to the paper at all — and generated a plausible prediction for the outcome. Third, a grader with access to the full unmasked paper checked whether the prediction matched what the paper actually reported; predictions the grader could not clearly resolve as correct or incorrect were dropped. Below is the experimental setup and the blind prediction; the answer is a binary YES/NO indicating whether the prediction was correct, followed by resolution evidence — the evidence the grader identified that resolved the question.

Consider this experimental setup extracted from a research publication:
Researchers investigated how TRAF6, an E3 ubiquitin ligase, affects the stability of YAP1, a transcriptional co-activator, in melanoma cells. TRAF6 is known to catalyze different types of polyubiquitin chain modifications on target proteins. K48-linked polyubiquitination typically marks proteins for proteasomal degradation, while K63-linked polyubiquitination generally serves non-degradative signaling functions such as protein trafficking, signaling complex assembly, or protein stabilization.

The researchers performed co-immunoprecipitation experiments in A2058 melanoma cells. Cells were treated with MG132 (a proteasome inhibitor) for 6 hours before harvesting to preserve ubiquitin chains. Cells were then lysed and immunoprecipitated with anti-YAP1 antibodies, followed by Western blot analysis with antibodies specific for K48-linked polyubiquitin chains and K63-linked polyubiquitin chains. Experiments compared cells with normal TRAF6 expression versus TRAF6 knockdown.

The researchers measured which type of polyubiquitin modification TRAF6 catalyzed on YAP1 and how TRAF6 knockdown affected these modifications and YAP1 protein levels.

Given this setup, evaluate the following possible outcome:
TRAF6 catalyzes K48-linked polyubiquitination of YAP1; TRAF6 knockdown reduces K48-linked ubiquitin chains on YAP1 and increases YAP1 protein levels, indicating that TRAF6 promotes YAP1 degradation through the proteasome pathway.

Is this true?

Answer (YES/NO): NO